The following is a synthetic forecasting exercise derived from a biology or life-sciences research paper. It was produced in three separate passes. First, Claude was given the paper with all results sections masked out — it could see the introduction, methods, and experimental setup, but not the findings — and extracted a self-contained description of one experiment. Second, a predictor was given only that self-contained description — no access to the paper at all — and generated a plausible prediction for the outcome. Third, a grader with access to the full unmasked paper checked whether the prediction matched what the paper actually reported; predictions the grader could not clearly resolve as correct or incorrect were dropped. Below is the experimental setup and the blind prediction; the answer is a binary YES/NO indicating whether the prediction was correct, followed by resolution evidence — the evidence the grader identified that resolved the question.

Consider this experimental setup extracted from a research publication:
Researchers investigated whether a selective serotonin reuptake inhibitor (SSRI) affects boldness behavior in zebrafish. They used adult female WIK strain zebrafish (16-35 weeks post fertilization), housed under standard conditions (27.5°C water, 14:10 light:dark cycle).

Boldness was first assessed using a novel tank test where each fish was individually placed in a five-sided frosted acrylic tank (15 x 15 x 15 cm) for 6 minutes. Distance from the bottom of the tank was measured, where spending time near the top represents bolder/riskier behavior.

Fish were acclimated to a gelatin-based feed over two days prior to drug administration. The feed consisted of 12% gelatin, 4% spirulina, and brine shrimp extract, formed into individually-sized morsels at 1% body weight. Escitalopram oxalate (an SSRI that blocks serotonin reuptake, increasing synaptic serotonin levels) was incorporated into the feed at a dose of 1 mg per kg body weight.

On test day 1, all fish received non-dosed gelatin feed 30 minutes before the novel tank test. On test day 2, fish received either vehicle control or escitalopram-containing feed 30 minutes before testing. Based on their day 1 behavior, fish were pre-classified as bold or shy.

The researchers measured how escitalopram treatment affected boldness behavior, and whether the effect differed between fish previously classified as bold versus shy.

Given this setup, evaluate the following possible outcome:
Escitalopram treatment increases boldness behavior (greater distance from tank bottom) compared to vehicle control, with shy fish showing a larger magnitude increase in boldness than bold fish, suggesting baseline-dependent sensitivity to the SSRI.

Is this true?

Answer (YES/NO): NO